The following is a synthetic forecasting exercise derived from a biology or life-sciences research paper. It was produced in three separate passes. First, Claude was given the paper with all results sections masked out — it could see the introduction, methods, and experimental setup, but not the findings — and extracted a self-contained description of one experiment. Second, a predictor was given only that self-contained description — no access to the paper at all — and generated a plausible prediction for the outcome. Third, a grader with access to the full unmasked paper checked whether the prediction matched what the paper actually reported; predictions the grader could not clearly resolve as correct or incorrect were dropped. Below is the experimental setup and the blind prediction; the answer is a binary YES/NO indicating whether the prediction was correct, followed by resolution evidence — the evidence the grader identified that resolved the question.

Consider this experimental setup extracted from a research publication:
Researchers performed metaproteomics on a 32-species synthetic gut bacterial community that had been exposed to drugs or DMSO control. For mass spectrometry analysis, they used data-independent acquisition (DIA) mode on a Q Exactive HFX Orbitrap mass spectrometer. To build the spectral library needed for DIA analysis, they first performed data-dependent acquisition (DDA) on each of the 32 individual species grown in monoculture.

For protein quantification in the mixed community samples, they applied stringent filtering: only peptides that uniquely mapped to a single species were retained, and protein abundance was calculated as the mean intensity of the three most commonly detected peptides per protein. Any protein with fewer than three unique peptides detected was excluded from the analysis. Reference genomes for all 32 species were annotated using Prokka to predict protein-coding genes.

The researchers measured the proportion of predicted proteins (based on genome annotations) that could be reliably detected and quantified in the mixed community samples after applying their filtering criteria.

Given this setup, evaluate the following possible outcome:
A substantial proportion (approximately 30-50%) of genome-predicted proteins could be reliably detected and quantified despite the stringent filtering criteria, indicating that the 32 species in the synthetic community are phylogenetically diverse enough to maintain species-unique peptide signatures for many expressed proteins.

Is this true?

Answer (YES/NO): NO